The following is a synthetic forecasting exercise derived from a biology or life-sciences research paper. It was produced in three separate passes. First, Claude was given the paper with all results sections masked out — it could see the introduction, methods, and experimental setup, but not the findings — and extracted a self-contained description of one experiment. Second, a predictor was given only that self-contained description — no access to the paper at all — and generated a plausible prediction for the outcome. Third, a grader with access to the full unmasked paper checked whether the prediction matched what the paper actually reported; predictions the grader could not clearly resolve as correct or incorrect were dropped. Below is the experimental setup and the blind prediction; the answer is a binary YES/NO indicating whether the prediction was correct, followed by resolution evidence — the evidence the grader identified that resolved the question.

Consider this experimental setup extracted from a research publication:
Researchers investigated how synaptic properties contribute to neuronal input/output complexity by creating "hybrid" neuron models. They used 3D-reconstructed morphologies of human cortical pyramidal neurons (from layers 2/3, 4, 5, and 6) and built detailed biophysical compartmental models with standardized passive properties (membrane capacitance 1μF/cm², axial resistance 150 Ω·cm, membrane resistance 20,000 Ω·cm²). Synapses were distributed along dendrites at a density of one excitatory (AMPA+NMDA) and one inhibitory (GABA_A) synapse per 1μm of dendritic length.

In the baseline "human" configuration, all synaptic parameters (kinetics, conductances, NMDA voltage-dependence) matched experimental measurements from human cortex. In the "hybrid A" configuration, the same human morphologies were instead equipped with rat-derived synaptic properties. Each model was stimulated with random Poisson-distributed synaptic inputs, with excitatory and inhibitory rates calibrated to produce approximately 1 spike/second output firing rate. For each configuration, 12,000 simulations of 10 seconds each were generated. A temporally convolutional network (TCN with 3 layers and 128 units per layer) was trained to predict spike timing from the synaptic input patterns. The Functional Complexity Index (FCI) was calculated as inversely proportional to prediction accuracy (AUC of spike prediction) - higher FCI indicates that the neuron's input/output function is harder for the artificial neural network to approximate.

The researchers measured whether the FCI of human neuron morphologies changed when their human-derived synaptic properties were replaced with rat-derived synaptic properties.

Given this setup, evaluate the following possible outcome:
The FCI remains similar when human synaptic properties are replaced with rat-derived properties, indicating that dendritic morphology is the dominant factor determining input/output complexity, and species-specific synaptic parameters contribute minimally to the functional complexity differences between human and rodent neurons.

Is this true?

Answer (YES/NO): NO